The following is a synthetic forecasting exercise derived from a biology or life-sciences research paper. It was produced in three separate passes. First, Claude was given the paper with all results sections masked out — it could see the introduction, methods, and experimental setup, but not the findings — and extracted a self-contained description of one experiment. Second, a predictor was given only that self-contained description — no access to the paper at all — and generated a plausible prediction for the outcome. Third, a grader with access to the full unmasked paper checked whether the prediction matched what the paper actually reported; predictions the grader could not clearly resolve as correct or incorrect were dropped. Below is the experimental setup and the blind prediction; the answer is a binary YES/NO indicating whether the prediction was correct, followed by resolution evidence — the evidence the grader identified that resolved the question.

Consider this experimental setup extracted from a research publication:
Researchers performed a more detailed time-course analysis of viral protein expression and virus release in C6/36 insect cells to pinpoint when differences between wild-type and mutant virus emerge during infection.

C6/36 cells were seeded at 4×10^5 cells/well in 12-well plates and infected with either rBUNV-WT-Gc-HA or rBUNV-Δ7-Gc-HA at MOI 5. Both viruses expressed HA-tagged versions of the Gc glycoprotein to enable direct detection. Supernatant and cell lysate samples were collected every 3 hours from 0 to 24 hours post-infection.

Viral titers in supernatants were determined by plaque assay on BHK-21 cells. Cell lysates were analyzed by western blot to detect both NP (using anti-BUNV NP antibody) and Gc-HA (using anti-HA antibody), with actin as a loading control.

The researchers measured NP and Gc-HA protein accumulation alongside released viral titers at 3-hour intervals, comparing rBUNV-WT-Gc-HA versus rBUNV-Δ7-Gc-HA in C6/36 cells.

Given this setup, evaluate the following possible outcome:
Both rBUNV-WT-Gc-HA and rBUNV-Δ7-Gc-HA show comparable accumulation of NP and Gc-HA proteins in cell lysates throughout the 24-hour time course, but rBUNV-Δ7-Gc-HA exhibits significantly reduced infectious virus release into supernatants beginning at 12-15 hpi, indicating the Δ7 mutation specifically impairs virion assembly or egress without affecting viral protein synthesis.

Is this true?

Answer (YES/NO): NO